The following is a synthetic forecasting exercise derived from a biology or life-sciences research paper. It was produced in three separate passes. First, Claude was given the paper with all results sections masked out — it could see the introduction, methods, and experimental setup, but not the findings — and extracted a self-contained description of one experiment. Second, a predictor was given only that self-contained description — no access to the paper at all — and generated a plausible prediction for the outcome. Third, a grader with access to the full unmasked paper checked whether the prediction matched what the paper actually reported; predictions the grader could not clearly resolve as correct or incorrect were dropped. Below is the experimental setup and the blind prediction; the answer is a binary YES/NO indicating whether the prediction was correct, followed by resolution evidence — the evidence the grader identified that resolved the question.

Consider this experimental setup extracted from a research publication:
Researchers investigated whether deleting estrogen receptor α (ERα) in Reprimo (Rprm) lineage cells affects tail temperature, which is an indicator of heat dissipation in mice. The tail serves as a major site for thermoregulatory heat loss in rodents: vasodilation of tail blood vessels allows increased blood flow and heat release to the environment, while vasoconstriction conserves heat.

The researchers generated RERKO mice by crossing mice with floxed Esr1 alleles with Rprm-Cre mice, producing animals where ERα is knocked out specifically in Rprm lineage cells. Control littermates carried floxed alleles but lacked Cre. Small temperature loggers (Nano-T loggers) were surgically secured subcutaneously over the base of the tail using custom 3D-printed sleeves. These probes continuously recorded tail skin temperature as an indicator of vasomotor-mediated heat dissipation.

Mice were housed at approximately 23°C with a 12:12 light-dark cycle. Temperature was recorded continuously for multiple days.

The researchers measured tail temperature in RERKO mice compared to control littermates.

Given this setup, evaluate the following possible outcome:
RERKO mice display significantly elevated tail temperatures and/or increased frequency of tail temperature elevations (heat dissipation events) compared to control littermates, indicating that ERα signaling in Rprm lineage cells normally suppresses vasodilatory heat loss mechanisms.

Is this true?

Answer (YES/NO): NO